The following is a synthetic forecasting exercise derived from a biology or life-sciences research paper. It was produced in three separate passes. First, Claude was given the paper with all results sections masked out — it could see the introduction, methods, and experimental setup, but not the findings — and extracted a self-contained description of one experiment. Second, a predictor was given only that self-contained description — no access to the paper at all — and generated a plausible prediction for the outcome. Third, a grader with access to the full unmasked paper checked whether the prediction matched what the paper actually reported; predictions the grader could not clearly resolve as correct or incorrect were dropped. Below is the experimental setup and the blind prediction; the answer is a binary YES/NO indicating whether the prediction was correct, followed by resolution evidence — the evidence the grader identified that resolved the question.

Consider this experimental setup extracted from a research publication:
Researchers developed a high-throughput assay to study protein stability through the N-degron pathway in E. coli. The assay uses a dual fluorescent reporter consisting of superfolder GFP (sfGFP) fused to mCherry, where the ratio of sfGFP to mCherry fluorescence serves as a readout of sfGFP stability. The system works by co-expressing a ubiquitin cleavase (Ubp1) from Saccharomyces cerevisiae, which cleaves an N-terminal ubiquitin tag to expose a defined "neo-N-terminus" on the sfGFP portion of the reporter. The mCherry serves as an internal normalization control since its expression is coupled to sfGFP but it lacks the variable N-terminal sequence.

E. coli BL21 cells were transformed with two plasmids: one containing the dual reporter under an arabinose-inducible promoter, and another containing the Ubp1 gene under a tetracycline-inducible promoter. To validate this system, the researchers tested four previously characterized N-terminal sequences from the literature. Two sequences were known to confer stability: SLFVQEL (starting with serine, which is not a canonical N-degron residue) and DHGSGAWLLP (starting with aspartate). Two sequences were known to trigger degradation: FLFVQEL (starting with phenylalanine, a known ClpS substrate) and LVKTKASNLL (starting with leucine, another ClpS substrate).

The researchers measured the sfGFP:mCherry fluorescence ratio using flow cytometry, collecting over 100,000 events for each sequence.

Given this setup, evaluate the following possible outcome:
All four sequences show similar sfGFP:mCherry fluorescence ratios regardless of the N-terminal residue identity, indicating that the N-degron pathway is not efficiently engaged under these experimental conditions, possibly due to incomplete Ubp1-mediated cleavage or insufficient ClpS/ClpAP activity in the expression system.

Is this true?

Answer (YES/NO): NO